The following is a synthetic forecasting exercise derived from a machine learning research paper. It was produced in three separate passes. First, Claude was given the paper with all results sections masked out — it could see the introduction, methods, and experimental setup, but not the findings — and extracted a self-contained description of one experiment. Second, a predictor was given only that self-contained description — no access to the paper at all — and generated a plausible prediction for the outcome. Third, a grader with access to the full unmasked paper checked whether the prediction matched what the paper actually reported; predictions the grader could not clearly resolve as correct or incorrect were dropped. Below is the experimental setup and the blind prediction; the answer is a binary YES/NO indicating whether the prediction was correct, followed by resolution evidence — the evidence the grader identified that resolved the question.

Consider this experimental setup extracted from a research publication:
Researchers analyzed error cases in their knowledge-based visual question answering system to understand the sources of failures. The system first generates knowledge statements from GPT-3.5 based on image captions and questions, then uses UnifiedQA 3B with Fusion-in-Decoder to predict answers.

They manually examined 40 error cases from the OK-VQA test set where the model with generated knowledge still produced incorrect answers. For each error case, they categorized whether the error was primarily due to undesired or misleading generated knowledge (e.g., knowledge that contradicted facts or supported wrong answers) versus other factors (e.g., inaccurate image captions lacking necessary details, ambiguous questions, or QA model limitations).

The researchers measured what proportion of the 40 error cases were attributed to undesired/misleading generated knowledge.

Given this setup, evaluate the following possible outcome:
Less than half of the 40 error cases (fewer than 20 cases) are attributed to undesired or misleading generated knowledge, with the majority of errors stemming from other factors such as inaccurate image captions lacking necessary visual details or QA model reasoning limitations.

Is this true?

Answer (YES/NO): YES